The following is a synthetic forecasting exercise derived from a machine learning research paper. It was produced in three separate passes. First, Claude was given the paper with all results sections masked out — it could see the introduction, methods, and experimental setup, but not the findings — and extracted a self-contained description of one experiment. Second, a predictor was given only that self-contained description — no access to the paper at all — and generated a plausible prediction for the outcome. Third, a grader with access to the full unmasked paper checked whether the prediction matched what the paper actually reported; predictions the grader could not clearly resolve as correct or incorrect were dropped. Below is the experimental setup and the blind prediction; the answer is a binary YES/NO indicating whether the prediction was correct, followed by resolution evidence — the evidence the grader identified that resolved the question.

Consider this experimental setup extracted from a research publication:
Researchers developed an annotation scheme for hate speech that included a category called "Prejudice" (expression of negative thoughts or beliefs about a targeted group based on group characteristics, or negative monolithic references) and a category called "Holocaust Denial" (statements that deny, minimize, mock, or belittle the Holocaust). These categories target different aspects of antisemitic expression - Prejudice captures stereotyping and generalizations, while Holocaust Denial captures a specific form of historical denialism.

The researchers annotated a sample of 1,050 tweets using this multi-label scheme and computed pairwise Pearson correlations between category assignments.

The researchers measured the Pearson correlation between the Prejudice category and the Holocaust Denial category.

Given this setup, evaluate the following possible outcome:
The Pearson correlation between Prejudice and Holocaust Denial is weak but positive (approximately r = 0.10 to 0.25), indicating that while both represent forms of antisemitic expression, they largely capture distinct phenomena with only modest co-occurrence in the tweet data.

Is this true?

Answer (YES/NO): YES